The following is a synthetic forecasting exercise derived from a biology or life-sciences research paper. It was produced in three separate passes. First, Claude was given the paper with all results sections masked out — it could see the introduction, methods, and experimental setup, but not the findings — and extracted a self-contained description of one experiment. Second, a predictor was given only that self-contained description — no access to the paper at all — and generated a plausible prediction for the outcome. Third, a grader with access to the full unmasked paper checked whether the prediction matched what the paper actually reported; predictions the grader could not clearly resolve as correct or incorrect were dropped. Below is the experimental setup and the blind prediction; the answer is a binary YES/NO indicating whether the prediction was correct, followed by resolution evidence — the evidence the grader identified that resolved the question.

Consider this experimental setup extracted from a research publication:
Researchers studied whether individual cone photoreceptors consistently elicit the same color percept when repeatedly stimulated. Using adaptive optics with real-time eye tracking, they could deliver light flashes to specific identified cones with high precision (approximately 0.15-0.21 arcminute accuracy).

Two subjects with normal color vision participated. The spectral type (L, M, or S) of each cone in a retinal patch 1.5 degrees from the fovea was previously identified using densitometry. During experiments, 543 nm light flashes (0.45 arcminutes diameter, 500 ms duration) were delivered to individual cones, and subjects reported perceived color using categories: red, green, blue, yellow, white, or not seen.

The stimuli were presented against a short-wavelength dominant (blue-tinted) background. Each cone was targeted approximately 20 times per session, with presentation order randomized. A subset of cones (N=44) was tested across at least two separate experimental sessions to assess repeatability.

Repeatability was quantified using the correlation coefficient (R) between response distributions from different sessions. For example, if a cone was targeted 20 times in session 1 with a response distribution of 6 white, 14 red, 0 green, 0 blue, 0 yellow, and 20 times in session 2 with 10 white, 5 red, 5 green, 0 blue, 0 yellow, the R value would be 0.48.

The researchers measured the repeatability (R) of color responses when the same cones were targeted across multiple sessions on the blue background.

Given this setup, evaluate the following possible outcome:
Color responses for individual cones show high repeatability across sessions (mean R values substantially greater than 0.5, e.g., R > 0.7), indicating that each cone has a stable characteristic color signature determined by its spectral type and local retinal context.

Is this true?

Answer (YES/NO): YES